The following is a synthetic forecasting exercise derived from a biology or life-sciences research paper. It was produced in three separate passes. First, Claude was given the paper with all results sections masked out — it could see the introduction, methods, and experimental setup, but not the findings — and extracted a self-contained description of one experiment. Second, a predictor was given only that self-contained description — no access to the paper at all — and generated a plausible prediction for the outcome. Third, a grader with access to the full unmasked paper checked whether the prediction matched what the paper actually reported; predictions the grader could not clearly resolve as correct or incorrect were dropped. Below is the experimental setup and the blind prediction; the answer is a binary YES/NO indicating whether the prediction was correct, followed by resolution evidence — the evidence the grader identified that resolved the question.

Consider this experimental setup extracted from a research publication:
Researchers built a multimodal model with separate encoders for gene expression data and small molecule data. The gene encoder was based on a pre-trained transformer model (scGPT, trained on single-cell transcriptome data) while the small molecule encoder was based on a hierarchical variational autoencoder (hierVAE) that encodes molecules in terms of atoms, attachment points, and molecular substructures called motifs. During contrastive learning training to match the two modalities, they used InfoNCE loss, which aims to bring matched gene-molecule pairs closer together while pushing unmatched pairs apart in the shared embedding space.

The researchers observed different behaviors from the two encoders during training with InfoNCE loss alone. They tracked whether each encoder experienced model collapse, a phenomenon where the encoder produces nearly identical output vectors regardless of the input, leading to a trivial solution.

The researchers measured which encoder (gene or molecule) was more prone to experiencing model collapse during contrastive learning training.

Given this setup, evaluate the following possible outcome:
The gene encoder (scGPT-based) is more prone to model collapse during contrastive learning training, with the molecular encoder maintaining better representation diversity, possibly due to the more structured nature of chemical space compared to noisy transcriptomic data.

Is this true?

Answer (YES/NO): YES